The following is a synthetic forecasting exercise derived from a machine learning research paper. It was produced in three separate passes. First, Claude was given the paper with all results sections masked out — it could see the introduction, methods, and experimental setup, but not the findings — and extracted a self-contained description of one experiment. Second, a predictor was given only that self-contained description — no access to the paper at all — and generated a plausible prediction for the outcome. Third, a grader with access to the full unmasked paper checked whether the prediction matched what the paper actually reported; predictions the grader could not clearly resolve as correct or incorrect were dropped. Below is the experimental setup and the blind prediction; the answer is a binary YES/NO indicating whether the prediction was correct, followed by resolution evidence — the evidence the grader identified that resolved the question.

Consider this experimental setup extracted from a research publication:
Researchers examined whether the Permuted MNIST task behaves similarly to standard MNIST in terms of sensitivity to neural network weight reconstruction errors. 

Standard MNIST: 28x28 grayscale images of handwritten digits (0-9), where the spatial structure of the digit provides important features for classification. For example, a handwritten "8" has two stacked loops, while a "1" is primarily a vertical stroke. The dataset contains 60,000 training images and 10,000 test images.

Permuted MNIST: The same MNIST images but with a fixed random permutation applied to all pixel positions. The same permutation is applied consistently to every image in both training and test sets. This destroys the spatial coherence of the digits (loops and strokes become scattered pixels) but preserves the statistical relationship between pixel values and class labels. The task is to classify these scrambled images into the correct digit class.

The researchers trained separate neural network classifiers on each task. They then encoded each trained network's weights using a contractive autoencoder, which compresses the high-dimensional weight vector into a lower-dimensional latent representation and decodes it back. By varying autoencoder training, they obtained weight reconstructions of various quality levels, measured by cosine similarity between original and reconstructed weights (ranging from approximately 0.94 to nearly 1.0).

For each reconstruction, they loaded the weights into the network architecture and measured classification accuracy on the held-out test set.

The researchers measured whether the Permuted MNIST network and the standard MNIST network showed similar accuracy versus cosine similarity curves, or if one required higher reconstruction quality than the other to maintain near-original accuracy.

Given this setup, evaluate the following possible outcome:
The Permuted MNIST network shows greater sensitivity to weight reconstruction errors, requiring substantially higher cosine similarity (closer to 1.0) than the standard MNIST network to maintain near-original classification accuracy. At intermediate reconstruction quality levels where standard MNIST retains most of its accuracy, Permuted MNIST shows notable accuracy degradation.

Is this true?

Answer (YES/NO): NO